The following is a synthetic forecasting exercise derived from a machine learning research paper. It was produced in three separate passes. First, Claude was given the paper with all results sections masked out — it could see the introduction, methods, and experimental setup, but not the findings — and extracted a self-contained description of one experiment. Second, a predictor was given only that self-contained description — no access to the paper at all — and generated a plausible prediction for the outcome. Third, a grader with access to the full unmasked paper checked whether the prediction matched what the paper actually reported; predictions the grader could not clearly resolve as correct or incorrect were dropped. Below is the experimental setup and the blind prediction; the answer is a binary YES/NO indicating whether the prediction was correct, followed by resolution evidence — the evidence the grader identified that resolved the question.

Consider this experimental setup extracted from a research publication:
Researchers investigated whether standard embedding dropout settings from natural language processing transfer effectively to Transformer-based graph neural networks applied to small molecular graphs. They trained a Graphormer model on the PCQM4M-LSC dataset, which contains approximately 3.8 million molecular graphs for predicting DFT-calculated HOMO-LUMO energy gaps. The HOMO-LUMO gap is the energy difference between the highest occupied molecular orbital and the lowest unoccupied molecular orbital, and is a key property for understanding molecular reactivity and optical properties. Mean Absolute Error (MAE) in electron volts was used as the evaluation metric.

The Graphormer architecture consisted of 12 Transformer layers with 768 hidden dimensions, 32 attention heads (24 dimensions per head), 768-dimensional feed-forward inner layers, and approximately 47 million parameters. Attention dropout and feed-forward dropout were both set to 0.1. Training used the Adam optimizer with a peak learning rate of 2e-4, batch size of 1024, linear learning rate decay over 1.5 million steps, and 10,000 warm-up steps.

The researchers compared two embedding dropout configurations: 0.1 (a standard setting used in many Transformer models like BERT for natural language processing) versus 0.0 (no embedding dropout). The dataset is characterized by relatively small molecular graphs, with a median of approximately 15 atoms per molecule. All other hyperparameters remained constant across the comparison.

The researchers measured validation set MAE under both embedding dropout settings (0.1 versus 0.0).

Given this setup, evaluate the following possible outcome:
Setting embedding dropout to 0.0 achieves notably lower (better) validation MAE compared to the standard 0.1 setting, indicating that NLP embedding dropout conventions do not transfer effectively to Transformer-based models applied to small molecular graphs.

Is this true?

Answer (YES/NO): YES